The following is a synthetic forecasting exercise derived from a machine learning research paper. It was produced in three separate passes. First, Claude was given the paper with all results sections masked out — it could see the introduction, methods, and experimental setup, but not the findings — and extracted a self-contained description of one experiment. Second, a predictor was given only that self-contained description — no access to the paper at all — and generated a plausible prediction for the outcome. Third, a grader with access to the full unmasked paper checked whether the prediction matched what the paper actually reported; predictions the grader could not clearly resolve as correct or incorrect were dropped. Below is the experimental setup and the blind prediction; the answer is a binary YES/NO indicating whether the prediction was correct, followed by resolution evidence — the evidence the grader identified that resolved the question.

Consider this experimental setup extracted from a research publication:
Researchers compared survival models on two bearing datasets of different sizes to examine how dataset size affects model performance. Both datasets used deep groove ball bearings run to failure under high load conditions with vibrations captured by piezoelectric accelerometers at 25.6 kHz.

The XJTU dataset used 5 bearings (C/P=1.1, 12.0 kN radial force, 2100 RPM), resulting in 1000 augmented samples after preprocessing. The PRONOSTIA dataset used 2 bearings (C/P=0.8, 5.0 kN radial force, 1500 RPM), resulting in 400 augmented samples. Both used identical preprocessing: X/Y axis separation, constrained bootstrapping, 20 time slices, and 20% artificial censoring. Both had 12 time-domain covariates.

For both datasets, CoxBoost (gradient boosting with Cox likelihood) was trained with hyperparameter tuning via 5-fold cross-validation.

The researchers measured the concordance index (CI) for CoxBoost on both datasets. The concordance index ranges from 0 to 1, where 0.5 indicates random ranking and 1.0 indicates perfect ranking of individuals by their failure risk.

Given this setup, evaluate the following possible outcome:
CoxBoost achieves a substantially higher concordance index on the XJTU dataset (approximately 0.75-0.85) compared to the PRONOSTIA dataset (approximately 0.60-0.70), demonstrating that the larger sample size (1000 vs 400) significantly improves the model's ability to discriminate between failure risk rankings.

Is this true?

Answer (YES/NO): NO